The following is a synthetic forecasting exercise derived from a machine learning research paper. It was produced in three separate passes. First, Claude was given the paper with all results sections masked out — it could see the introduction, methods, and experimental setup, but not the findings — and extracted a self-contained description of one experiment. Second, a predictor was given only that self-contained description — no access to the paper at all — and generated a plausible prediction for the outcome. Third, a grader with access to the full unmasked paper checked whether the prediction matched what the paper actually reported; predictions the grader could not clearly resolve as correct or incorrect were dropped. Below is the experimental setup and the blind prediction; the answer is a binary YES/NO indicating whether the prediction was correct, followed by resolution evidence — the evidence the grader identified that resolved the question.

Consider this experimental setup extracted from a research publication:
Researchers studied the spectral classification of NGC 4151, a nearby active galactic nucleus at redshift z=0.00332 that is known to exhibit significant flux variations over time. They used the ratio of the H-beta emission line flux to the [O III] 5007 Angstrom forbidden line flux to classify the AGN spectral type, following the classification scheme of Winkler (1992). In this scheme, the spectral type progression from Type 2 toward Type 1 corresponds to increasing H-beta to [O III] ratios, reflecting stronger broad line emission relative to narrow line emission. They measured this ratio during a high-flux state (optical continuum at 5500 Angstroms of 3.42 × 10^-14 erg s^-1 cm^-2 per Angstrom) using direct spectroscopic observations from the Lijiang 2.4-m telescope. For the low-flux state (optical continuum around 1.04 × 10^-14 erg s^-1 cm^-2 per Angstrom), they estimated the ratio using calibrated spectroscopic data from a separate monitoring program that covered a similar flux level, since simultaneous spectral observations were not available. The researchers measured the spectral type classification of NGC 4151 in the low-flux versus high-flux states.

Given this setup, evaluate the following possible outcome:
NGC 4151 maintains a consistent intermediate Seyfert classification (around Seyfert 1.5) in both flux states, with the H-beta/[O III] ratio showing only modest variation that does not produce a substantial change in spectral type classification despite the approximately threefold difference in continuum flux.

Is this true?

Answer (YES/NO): NO